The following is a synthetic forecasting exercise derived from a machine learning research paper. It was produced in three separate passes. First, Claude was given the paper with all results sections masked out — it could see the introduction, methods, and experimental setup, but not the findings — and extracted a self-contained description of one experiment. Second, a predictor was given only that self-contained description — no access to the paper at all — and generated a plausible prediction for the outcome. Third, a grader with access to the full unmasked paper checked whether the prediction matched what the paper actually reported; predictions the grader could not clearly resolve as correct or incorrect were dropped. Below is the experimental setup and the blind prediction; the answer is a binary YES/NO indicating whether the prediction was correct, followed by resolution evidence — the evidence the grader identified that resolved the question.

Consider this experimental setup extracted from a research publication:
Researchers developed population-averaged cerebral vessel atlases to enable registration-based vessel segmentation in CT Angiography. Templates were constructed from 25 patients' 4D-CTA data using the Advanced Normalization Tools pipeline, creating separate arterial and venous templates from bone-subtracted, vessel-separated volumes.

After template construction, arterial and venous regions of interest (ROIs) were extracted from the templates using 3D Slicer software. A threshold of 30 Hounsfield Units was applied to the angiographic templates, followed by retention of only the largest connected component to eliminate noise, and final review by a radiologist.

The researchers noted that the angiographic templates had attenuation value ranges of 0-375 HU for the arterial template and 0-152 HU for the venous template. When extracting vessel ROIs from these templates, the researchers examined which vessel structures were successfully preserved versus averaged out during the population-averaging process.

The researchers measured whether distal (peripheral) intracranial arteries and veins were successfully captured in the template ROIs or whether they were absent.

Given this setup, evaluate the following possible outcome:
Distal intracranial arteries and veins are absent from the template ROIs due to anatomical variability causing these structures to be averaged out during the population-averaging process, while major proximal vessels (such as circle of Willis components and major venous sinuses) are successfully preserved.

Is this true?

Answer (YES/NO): YES